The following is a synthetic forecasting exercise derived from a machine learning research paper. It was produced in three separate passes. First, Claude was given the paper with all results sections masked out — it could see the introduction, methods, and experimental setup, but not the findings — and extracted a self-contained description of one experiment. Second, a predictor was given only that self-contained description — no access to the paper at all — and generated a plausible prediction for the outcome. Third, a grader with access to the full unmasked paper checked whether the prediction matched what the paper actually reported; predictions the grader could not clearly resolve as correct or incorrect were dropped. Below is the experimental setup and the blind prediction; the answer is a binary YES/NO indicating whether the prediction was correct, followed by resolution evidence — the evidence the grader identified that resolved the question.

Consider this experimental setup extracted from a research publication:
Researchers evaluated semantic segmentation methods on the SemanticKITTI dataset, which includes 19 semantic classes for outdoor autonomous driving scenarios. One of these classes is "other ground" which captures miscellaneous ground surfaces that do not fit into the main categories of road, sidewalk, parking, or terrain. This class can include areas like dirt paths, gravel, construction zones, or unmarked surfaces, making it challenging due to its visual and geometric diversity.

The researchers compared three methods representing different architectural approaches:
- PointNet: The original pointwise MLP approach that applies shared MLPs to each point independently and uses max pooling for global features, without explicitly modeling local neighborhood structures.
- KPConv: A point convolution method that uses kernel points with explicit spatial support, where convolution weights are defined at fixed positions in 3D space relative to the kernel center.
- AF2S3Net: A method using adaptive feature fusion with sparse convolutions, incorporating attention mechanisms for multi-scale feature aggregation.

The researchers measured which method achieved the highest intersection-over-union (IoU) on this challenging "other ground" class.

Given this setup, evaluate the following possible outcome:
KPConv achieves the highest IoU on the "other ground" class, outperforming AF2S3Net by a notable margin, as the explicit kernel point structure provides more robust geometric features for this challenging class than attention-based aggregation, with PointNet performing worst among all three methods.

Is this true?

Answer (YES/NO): NO